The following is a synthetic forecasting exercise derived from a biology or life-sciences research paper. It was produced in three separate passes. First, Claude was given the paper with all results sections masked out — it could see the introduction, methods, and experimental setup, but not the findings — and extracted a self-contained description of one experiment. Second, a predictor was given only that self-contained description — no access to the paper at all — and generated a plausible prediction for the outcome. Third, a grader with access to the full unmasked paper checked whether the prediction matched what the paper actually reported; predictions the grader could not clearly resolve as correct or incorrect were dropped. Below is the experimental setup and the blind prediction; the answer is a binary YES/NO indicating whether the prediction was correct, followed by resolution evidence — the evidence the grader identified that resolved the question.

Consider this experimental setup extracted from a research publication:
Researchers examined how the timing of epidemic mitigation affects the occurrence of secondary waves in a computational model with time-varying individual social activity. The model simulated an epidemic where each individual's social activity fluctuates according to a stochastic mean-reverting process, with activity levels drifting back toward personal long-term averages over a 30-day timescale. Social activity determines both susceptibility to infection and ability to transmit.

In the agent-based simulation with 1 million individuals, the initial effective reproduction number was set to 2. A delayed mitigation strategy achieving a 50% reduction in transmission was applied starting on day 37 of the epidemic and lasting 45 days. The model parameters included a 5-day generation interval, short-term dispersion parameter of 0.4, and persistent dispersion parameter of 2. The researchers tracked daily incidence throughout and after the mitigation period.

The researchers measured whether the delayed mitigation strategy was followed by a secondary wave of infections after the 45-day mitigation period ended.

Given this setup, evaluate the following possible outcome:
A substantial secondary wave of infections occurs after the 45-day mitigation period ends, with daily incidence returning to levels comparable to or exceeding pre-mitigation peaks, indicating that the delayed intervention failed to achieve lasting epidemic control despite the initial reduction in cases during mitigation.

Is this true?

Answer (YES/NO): NO